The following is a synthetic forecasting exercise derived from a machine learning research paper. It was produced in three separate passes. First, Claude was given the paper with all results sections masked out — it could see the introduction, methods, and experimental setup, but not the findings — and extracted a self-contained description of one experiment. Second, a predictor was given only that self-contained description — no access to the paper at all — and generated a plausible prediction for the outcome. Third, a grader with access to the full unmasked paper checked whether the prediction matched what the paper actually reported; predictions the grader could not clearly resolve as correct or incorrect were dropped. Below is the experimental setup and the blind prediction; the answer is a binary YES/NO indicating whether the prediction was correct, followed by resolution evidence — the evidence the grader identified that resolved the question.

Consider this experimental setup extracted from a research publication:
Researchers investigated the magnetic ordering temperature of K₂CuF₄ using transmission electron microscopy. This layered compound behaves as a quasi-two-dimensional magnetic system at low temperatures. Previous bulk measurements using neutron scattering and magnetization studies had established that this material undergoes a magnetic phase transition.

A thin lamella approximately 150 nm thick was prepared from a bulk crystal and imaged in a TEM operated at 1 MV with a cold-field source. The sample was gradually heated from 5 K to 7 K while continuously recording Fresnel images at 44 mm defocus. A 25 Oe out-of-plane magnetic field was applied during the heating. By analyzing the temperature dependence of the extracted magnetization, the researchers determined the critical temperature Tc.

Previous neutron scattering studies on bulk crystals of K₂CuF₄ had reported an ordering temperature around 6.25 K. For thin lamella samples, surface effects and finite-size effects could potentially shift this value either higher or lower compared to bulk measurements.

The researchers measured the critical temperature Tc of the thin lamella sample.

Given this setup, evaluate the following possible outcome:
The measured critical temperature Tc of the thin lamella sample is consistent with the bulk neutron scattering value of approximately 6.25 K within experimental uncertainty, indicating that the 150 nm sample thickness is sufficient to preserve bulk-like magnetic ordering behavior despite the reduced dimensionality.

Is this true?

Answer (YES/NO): NO